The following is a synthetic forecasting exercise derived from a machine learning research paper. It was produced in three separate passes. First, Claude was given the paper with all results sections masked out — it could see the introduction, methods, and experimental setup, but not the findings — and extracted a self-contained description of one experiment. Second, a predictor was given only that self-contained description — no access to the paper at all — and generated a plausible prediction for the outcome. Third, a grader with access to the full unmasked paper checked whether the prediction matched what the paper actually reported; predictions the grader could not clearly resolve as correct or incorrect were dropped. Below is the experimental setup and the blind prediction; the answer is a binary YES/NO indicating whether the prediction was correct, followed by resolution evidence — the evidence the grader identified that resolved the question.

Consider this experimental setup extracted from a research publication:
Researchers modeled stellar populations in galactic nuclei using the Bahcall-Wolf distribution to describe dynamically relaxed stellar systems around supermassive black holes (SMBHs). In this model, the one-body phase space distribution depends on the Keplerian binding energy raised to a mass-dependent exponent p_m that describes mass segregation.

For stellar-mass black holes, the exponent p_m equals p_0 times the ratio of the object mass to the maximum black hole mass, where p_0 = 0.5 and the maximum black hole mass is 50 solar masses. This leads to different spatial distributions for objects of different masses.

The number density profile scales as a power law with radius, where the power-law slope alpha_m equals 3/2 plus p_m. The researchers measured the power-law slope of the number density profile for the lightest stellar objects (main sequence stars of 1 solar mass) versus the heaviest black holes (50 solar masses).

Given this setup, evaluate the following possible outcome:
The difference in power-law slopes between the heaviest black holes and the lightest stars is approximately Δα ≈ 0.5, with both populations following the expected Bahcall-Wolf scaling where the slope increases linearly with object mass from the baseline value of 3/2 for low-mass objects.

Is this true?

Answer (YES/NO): YES